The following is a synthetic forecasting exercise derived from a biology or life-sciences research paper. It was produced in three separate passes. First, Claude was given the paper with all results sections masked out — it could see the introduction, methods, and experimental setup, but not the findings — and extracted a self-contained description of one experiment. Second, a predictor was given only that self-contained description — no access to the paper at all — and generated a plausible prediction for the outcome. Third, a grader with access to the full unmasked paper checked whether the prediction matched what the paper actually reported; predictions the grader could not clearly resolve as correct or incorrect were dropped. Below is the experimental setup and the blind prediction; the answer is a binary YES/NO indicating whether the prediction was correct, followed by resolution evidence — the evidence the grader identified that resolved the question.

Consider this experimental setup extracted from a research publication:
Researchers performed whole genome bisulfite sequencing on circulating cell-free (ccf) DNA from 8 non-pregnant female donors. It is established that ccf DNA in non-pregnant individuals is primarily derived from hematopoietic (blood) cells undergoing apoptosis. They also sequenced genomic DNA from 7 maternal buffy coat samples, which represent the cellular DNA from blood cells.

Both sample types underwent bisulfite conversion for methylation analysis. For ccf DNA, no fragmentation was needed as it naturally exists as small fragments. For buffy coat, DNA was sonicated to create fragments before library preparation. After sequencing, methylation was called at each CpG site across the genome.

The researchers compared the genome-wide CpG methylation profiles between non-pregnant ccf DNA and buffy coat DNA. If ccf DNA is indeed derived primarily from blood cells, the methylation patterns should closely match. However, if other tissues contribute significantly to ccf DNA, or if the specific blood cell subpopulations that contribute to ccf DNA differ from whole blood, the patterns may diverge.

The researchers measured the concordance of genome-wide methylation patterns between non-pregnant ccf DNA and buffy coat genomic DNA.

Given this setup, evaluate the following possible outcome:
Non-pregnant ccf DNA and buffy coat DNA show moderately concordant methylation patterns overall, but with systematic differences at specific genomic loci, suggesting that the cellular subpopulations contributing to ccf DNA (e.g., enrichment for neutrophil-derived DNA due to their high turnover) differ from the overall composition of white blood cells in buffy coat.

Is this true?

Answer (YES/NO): NO